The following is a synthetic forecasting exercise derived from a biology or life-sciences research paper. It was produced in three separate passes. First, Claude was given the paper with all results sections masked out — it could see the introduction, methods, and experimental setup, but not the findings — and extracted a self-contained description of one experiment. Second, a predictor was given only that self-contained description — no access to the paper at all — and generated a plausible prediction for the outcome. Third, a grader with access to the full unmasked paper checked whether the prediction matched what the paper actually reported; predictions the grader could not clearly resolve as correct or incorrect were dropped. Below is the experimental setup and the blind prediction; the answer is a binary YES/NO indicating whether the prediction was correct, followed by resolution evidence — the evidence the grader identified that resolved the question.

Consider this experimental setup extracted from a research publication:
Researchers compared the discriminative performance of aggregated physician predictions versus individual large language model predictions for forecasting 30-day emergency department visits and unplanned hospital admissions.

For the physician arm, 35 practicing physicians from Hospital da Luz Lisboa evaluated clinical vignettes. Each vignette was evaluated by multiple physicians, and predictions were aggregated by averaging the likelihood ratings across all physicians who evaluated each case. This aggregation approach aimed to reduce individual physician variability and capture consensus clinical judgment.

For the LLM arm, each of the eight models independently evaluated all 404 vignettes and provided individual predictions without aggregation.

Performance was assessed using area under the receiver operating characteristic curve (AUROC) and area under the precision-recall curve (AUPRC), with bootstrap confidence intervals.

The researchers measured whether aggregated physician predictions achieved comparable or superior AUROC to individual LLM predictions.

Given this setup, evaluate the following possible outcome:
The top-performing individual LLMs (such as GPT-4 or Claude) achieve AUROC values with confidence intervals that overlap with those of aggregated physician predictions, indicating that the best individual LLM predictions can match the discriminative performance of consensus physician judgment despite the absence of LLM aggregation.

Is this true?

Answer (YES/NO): NO